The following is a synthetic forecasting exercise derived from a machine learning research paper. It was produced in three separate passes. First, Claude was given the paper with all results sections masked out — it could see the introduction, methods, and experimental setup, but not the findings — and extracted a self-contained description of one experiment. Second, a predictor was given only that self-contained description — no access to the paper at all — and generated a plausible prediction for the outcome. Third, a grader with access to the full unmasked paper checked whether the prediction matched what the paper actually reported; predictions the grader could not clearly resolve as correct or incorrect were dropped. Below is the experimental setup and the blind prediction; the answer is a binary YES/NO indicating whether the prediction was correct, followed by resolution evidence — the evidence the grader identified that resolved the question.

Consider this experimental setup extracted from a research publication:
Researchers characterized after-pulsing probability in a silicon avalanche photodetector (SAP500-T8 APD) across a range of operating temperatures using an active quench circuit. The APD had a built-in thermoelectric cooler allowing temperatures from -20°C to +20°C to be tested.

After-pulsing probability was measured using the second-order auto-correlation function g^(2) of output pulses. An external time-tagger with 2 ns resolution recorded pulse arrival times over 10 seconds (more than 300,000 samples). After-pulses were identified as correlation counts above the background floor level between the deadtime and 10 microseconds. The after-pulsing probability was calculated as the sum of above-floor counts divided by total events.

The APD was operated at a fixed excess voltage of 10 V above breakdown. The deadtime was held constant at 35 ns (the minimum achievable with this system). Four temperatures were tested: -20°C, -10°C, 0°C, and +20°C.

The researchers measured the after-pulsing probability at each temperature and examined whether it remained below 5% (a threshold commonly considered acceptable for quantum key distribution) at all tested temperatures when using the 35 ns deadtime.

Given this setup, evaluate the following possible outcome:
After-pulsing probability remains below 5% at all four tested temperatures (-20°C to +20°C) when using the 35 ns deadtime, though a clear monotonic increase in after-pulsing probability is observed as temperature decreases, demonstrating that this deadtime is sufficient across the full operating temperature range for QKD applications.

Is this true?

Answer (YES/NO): YES